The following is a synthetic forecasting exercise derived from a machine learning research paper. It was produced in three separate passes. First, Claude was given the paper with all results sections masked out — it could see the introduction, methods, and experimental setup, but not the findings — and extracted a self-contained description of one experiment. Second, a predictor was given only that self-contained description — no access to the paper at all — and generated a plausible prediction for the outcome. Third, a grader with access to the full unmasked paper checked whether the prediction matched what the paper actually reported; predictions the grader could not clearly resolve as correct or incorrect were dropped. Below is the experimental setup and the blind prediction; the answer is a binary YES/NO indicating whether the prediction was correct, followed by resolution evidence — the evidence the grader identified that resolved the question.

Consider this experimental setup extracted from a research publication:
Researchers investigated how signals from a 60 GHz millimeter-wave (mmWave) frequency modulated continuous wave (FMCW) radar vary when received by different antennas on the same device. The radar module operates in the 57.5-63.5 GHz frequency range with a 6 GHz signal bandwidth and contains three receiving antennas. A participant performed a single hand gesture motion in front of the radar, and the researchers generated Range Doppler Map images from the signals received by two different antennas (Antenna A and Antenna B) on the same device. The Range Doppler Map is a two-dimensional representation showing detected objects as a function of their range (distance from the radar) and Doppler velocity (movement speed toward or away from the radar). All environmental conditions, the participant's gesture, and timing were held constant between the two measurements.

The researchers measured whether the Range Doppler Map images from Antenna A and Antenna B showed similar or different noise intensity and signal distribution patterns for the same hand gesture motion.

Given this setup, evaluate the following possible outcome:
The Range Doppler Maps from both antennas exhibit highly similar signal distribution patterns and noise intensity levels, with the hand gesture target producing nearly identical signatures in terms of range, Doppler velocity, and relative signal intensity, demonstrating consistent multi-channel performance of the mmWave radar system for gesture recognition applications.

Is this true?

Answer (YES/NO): NO